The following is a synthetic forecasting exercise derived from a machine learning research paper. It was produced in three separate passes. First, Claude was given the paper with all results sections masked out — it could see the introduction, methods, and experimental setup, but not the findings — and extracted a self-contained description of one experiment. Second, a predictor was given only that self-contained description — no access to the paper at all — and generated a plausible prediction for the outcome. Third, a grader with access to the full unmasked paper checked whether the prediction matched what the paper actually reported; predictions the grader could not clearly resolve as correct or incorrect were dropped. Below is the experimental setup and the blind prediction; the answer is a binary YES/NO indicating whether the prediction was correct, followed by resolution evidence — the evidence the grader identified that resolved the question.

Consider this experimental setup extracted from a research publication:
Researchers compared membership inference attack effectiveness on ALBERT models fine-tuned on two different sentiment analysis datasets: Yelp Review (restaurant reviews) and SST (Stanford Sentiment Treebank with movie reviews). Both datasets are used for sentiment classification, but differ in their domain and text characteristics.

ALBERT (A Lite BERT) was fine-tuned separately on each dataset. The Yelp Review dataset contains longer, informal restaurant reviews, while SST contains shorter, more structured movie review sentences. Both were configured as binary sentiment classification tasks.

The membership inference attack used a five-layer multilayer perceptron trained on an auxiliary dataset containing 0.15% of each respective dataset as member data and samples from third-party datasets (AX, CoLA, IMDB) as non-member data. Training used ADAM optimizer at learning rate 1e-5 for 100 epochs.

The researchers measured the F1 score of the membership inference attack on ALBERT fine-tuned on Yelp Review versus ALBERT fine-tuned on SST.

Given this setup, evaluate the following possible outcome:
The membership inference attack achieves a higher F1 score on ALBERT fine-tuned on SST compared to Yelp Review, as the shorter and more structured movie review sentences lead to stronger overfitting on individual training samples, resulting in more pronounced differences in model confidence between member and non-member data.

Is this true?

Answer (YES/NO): NO